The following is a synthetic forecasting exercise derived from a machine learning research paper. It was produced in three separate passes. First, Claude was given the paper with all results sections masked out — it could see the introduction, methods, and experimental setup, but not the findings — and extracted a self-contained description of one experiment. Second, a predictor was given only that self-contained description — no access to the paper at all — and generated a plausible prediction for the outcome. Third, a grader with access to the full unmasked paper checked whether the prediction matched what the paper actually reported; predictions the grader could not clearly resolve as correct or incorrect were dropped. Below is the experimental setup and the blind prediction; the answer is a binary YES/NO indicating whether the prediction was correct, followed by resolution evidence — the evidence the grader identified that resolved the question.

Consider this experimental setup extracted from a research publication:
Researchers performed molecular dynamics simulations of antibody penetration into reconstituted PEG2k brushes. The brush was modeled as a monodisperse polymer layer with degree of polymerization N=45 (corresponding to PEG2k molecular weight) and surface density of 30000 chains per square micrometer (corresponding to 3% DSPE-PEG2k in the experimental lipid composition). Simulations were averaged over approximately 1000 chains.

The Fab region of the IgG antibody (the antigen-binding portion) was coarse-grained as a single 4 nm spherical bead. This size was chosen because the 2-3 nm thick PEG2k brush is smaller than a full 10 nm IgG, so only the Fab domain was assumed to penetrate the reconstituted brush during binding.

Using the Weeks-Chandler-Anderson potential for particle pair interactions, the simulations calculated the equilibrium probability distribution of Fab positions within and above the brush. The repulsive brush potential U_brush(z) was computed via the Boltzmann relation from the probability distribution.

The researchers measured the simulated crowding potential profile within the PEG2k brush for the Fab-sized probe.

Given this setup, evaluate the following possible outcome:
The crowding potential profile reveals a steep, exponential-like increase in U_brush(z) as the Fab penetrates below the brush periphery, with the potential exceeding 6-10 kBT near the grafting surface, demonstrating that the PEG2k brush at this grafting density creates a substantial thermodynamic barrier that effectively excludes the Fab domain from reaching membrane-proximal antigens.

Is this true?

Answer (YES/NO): NO